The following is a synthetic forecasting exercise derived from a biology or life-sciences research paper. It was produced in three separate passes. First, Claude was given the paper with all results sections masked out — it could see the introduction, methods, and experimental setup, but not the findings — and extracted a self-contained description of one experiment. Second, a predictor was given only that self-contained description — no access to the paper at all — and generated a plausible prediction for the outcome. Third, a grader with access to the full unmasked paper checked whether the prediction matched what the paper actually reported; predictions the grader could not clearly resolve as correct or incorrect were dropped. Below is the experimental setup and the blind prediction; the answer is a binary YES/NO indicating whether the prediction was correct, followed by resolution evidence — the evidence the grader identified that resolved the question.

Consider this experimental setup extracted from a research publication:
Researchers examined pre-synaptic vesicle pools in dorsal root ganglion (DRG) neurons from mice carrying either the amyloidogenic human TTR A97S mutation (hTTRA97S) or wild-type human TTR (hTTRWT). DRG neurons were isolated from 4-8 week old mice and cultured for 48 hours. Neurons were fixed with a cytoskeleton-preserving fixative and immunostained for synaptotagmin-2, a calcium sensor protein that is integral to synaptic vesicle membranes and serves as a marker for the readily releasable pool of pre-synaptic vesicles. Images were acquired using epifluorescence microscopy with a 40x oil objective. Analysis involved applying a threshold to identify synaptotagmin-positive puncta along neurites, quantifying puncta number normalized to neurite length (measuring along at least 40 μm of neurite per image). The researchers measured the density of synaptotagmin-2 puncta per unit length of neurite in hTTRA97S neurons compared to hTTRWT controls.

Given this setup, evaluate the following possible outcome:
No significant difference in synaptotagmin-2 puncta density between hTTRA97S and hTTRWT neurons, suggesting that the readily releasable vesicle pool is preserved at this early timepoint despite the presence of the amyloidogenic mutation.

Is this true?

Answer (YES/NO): NO